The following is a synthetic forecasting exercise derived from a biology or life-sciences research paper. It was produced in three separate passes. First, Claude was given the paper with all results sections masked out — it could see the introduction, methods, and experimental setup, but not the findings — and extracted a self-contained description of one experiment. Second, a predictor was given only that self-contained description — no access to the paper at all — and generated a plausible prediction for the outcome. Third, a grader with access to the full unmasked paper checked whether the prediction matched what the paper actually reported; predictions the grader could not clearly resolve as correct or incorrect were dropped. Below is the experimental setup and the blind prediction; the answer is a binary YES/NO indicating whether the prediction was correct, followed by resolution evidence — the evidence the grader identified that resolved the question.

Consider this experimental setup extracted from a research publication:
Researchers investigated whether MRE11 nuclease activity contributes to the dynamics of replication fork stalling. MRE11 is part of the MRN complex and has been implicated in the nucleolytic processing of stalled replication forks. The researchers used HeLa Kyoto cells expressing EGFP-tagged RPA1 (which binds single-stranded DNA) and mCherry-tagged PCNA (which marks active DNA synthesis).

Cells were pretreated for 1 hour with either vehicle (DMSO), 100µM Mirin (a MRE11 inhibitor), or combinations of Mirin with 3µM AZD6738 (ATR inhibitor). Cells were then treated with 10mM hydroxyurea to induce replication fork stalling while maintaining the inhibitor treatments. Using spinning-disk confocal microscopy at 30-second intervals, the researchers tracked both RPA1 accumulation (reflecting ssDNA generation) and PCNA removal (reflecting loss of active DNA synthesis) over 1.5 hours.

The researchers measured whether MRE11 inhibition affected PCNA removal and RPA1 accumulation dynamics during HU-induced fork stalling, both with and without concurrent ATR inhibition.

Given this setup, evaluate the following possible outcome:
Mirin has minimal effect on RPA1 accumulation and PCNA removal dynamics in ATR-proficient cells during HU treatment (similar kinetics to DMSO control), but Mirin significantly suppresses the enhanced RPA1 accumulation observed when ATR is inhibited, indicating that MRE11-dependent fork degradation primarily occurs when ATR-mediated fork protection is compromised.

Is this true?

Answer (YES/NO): NO